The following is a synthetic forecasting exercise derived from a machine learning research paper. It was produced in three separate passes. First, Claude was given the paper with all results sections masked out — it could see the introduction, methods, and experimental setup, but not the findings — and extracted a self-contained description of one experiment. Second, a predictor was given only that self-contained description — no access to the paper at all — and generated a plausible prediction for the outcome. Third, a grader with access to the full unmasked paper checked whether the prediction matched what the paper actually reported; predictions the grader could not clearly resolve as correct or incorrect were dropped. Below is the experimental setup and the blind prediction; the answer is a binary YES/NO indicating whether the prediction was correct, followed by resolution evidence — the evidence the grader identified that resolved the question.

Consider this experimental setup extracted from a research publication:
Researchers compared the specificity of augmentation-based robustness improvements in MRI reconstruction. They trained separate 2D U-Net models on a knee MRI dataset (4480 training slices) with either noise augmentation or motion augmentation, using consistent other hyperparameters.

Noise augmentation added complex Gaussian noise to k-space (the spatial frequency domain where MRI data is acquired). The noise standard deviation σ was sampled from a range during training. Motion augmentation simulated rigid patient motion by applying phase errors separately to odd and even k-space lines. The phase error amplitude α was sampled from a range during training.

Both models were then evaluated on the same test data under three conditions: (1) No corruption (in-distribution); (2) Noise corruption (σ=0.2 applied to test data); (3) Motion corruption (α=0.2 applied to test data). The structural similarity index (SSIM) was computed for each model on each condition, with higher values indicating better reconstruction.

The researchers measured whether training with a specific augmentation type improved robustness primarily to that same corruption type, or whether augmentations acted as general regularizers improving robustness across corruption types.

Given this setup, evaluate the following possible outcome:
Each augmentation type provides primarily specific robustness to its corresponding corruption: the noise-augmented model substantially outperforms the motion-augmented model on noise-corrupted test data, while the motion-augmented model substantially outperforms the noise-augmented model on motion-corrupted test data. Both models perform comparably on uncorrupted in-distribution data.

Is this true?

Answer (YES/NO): NO